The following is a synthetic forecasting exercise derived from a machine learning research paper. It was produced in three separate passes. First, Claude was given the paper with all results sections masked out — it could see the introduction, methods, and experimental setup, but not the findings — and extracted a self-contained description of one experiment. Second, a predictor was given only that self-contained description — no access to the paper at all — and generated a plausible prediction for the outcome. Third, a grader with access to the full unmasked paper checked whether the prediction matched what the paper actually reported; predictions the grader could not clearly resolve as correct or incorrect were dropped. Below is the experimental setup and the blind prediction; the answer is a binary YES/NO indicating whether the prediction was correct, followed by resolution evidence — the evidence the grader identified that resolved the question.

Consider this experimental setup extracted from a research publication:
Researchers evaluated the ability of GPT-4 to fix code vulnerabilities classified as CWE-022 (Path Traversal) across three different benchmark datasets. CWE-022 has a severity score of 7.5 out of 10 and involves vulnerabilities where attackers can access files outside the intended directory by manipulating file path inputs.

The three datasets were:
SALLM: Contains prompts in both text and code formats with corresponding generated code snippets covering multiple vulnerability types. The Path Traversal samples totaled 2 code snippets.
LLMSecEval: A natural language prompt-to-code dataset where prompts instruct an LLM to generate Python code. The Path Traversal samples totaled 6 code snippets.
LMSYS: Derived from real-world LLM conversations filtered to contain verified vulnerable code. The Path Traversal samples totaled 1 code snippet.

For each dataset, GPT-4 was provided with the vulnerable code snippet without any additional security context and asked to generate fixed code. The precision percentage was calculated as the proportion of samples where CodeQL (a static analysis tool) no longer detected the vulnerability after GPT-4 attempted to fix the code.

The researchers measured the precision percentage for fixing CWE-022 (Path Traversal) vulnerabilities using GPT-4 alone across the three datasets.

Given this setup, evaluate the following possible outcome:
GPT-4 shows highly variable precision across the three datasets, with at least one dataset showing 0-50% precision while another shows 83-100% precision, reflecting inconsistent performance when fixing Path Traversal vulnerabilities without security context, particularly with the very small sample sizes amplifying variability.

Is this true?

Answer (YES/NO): YES